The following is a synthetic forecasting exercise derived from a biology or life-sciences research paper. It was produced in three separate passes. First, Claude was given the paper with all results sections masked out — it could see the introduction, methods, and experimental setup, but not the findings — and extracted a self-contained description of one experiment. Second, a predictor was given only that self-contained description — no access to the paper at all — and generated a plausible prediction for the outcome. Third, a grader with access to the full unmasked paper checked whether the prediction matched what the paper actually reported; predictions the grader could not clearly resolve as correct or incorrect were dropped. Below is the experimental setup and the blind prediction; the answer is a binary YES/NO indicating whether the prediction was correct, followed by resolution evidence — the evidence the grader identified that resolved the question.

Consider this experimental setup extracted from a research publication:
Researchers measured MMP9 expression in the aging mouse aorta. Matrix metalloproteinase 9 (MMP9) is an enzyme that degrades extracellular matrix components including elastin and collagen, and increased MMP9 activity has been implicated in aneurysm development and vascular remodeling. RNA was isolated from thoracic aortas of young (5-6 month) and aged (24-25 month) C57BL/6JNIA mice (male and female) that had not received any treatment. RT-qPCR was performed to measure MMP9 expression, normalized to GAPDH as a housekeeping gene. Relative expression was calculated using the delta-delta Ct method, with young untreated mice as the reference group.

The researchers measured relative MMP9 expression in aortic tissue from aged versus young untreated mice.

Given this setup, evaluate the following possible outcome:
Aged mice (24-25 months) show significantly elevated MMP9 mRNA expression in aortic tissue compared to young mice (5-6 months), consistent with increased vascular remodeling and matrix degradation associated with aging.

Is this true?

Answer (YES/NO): YES